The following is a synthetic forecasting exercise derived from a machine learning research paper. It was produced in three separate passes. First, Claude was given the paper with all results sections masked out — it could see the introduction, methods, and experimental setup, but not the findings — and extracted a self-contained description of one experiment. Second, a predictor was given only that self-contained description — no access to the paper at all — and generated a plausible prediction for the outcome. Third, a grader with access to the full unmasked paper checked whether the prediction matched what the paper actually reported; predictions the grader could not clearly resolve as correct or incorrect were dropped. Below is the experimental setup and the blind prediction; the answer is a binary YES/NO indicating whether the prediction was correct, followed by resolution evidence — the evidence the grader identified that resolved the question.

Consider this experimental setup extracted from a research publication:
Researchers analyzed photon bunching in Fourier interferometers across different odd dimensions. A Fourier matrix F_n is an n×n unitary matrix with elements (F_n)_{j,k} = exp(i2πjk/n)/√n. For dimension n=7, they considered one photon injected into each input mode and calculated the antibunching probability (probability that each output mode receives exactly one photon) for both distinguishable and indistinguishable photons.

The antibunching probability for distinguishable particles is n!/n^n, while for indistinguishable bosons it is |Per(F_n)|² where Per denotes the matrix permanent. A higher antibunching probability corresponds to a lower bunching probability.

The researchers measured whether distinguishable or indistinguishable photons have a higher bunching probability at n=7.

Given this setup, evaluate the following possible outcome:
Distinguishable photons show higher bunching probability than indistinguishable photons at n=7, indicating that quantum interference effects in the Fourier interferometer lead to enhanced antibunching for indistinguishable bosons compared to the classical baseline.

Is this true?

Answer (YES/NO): YES